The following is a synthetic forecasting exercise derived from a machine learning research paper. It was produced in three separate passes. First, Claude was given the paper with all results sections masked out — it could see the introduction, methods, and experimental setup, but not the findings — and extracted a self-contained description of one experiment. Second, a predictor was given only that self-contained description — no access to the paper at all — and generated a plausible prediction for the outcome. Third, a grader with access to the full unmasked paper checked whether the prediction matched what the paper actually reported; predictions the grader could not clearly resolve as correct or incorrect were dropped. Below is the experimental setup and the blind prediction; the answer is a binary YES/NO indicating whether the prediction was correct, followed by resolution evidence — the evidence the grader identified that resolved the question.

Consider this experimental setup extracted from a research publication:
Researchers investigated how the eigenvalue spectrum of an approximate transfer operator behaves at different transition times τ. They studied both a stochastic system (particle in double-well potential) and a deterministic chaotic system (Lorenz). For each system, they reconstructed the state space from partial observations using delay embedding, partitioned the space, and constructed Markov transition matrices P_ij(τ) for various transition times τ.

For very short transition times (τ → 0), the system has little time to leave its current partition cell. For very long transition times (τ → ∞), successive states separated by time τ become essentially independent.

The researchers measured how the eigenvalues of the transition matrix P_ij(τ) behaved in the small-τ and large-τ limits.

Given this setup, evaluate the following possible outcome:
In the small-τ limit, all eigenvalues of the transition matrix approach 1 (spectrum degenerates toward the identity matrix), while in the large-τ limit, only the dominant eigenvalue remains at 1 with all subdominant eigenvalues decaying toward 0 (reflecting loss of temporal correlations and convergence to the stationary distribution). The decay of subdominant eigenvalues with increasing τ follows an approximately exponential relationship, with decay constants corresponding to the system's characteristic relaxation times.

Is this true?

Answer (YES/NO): YES